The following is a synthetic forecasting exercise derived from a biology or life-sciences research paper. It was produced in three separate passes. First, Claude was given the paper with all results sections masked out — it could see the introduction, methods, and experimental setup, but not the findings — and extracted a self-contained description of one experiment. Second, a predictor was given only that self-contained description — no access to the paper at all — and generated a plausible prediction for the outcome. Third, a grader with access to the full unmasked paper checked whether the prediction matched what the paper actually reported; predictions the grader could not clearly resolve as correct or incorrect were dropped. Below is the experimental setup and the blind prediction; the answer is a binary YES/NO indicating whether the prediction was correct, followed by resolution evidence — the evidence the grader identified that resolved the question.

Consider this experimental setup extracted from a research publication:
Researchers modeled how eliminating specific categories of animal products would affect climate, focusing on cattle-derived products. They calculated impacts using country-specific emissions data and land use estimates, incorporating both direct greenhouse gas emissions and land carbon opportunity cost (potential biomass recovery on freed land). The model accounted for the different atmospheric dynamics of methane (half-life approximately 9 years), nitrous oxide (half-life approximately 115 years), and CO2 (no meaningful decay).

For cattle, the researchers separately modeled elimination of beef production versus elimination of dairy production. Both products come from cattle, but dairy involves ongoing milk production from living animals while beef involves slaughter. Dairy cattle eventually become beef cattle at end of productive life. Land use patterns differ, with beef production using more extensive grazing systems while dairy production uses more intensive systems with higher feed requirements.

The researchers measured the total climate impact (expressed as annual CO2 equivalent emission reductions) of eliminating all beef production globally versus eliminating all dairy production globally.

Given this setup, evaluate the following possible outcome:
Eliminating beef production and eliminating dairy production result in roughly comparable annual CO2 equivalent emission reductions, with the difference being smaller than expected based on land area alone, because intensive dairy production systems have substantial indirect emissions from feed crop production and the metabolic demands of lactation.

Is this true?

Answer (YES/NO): NO